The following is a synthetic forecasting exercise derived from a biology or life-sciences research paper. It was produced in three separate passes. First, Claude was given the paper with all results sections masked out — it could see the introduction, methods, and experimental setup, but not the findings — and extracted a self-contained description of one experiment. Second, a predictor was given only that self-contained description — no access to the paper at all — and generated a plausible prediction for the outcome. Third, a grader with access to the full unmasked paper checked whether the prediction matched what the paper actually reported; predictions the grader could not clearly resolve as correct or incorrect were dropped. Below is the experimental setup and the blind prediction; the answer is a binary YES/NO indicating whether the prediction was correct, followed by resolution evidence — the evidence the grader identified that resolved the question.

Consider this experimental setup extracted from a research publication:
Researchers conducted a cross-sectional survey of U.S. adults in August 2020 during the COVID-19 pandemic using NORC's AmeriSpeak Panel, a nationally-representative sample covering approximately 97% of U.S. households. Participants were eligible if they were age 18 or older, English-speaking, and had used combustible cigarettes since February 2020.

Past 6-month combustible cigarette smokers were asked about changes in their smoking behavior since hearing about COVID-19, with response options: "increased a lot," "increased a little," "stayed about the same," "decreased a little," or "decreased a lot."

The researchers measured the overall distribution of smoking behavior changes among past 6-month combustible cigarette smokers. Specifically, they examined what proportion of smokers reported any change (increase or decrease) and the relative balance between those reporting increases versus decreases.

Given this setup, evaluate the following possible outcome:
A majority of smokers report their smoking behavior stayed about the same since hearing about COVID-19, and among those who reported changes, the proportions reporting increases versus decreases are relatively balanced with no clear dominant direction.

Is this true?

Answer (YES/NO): NO